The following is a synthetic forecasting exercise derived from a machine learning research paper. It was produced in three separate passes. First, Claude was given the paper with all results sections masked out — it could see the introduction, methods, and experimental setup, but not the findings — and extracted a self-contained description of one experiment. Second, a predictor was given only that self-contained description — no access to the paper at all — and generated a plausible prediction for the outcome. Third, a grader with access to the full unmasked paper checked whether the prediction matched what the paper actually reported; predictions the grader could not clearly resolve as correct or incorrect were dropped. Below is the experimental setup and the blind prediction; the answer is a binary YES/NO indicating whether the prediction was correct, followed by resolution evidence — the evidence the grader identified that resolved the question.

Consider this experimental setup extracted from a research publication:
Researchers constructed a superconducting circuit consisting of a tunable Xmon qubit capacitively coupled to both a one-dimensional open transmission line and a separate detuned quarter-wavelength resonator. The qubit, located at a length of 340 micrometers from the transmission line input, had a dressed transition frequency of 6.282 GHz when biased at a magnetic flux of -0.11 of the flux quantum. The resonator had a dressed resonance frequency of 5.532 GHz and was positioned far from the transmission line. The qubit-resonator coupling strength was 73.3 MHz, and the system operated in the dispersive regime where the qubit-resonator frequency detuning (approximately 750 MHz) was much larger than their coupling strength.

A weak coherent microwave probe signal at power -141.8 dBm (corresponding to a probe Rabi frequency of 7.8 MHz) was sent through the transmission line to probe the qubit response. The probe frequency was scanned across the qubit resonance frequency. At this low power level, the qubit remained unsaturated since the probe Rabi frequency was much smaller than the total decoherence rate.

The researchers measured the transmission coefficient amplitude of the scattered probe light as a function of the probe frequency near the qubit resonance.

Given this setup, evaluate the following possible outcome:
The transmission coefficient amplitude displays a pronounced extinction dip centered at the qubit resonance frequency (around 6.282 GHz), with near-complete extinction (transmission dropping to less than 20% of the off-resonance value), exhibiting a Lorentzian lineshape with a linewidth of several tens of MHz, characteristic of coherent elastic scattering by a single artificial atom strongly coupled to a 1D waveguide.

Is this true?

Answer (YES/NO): NO